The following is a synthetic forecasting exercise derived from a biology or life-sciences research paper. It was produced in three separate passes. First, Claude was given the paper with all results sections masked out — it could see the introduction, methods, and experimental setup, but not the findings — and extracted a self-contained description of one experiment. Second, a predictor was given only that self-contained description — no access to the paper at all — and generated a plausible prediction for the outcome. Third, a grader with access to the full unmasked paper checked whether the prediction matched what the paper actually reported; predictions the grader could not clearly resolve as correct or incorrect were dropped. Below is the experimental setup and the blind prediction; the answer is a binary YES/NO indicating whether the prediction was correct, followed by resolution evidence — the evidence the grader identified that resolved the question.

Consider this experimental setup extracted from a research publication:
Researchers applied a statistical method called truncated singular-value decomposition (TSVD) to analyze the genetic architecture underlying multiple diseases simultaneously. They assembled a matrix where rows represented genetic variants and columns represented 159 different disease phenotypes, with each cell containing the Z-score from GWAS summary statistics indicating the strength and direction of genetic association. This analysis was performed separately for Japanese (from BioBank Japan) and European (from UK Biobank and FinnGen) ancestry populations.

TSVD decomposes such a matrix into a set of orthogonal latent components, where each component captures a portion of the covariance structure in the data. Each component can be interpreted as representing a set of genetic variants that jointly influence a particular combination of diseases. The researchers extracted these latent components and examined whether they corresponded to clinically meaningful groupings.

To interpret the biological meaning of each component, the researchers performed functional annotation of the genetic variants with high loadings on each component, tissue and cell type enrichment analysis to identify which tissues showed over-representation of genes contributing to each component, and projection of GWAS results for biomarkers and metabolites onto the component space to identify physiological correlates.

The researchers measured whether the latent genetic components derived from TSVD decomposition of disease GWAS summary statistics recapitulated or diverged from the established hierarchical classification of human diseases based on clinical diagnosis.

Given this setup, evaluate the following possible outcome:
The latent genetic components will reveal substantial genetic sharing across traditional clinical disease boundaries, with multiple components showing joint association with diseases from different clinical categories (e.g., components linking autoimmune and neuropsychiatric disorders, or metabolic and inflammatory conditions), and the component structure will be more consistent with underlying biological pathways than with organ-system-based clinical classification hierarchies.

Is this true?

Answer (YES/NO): NO